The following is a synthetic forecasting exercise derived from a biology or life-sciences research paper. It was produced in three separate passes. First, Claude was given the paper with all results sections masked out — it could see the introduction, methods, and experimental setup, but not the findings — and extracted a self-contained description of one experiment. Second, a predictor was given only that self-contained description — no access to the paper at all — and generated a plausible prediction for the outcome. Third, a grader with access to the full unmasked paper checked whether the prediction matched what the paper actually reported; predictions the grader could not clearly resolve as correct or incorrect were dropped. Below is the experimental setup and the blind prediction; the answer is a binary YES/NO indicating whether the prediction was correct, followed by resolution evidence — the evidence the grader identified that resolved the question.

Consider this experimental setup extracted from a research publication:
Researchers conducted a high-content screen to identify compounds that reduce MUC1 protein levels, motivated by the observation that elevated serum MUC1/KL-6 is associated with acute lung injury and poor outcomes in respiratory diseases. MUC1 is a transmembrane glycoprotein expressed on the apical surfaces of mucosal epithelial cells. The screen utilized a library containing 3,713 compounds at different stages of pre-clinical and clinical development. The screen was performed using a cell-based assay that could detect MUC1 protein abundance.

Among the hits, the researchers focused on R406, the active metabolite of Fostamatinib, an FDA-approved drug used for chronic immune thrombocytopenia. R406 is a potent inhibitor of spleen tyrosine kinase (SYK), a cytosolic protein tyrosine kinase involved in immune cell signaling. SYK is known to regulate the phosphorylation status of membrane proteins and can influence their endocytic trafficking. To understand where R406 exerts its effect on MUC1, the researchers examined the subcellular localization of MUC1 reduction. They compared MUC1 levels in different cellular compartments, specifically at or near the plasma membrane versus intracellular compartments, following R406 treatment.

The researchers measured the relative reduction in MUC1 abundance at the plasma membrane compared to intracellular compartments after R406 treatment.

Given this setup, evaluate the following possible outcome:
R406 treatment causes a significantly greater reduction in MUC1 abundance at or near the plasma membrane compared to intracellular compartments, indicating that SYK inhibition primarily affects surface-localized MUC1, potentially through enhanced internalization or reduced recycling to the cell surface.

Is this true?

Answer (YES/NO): YES